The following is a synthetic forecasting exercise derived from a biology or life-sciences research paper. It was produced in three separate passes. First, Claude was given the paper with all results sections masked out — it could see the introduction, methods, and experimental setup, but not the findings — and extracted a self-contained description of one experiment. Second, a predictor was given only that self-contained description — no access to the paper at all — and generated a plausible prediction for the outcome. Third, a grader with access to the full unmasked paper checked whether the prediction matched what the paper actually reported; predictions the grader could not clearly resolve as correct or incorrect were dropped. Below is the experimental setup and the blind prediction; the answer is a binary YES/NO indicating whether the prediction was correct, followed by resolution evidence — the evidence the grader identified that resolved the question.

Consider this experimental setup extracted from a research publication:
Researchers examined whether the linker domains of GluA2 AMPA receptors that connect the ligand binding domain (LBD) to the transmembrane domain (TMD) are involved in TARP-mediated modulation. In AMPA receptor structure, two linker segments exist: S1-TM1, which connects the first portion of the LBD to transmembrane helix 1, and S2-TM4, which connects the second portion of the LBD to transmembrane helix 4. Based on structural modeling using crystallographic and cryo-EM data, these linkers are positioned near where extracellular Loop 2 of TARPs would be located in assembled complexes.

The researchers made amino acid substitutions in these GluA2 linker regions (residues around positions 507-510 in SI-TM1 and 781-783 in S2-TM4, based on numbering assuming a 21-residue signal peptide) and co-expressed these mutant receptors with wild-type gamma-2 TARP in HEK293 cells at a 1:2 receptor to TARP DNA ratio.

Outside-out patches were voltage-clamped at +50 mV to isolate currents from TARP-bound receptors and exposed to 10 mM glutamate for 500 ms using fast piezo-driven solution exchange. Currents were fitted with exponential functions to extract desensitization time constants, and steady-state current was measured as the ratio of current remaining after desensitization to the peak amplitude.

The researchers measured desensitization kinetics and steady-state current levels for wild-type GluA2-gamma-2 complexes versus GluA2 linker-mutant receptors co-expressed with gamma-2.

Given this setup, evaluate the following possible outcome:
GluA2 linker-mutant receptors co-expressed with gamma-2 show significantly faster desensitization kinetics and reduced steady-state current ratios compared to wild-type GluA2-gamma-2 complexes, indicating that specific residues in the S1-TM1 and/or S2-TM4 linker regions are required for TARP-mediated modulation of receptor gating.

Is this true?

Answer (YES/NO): YES